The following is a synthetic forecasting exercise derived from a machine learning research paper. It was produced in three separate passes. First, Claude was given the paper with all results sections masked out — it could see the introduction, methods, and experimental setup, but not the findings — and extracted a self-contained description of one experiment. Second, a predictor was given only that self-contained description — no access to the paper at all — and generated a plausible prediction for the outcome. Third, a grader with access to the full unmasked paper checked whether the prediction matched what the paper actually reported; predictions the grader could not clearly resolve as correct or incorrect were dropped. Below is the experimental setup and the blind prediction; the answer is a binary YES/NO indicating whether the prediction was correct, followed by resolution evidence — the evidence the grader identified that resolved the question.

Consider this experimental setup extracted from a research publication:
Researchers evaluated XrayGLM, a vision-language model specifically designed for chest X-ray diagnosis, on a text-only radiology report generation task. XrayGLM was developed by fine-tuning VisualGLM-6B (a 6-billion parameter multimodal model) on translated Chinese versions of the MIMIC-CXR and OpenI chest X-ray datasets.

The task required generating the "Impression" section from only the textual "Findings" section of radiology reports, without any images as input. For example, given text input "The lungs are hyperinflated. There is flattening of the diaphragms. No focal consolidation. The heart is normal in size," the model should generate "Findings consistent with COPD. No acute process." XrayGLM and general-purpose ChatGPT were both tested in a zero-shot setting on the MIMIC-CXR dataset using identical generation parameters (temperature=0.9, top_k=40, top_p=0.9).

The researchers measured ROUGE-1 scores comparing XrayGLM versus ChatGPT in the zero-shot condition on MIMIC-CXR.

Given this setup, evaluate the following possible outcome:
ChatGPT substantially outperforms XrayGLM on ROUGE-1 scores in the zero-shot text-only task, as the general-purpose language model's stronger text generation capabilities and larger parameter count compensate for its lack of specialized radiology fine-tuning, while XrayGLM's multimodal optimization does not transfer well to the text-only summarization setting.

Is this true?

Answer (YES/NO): YES